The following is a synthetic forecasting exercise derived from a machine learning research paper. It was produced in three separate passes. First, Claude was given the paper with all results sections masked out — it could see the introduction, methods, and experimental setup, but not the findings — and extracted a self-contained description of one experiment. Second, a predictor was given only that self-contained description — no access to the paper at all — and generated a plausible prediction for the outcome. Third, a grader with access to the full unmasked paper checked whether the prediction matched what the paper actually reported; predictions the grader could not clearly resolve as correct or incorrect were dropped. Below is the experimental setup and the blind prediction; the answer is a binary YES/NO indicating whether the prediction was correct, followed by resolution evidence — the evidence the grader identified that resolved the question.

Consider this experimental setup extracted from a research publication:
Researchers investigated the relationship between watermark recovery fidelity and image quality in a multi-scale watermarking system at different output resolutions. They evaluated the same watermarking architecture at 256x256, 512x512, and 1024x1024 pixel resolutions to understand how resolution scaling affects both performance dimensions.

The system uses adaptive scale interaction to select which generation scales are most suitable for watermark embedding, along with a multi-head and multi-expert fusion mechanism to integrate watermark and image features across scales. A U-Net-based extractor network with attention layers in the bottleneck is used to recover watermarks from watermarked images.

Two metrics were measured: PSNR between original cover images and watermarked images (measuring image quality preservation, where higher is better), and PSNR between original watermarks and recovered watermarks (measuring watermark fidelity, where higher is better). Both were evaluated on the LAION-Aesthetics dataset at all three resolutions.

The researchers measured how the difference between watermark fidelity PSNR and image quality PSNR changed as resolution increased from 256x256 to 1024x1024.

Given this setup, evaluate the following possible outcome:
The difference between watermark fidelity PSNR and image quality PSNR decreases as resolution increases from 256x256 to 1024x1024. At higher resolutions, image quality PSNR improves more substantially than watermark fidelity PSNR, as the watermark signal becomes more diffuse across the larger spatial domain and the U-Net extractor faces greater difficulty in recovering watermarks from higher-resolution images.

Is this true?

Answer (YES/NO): NO